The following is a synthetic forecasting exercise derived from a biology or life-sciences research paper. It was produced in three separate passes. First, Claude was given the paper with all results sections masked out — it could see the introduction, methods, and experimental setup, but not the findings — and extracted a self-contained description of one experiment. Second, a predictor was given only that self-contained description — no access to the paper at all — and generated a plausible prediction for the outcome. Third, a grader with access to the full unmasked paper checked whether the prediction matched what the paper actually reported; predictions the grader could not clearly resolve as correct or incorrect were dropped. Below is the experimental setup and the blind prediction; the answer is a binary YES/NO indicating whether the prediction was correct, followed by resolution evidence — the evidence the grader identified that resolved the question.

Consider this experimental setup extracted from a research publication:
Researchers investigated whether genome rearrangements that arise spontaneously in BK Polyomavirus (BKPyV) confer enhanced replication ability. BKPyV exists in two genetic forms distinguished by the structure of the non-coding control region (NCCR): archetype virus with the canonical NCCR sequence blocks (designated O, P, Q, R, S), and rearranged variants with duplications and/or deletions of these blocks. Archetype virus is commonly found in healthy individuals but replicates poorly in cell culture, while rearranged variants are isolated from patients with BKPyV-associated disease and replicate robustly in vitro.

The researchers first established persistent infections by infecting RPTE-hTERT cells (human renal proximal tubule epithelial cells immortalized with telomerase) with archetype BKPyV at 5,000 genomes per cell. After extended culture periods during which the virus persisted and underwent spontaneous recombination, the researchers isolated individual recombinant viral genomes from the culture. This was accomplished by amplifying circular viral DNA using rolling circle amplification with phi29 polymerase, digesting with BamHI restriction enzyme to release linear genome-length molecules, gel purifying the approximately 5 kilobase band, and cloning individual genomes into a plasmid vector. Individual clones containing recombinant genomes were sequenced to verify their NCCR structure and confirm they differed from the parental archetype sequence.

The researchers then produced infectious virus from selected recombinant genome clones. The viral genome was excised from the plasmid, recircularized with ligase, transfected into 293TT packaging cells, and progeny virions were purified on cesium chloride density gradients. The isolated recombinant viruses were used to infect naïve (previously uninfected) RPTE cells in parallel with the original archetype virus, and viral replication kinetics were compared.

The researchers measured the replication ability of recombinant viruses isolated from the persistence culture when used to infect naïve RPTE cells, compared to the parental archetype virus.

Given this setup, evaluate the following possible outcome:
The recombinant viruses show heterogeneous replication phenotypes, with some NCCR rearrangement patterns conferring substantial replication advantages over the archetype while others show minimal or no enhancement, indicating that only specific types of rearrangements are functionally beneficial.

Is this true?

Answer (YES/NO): NO